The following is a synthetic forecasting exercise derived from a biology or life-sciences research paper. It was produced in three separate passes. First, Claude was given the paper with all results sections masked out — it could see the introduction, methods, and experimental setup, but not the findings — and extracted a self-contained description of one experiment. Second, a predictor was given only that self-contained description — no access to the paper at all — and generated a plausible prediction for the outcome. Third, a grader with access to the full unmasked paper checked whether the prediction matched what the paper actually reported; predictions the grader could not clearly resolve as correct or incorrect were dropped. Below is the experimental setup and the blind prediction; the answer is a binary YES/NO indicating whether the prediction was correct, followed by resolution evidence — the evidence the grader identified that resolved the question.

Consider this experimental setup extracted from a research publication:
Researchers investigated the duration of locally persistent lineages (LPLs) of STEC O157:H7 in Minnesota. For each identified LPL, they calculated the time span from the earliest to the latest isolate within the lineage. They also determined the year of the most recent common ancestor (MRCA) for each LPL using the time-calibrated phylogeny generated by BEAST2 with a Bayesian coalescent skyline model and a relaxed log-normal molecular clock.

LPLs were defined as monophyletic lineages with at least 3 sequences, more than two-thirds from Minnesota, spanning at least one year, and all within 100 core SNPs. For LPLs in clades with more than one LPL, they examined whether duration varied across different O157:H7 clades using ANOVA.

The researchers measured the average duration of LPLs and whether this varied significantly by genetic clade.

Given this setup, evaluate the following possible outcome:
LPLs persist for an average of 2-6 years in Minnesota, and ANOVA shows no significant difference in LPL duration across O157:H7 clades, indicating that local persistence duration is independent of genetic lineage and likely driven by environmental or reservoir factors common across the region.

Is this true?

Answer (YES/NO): NO